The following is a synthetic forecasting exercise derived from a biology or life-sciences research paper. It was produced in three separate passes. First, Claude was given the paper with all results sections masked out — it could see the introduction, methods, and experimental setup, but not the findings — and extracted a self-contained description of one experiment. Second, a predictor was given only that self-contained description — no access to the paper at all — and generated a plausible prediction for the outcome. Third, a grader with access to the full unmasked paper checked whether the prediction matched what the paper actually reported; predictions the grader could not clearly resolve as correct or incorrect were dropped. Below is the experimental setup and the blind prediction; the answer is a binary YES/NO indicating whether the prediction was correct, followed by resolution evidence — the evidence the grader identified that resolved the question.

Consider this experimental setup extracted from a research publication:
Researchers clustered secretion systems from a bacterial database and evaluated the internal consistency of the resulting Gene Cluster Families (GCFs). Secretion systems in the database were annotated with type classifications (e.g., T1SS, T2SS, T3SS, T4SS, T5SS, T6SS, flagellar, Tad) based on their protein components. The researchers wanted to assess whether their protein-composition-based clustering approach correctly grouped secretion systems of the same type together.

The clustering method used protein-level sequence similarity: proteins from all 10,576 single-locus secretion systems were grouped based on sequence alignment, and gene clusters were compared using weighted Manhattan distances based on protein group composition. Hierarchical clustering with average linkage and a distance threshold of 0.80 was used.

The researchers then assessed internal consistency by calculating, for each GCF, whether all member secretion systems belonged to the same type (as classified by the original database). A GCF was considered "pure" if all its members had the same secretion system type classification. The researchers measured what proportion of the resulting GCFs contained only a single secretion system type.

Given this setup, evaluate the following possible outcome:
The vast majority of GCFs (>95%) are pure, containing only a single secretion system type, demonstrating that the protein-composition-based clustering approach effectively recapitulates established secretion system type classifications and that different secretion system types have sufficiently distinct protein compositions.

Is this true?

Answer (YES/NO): YES